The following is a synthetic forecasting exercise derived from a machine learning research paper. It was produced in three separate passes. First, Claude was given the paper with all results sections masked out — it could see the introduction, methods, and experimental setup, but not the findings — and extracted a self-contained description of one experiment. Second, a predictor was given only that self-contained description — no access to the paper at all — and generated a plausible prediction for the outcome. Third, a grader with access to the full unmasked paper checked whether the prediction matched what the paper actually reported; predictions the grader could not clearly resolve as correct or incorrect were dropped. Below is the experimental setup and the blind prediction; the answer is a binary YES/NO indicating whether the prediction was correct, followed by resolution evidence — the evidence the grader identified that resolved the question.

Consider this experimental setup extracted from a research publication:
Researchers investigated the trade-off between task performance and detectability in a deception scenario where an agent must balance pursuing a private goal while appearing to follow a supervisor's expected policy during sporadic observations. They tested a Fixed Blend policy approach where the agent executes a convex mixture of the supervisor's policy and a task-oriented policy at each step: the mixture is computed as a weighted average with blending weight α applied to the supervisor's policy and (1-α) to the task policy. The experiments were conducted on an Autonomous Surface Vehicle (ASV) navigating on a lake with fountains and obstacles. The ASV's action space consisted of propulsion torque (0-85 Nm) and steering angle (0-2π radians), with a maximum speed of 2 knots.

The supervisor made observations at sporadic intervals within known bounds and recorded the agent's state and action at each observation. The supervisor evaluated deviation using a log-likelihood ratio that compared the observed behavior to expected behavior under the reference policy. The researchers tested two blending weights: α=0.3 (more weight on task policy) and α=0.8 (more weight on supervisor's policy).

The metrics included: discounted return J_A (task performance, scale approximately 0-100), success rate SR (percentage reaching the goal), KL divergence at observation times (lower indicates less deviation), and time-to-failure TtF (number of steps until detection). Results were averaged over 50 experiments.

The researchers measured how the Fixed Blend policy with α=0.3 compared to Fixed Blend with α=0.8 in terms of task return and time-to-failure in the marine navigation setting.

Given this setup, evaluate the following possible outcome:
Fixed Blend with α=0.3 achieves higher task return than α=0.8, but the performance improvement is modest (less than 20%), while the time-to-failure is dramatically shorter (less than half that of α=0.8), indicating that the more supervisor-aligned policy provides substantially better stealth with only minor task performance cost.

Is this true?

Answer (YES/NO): NO